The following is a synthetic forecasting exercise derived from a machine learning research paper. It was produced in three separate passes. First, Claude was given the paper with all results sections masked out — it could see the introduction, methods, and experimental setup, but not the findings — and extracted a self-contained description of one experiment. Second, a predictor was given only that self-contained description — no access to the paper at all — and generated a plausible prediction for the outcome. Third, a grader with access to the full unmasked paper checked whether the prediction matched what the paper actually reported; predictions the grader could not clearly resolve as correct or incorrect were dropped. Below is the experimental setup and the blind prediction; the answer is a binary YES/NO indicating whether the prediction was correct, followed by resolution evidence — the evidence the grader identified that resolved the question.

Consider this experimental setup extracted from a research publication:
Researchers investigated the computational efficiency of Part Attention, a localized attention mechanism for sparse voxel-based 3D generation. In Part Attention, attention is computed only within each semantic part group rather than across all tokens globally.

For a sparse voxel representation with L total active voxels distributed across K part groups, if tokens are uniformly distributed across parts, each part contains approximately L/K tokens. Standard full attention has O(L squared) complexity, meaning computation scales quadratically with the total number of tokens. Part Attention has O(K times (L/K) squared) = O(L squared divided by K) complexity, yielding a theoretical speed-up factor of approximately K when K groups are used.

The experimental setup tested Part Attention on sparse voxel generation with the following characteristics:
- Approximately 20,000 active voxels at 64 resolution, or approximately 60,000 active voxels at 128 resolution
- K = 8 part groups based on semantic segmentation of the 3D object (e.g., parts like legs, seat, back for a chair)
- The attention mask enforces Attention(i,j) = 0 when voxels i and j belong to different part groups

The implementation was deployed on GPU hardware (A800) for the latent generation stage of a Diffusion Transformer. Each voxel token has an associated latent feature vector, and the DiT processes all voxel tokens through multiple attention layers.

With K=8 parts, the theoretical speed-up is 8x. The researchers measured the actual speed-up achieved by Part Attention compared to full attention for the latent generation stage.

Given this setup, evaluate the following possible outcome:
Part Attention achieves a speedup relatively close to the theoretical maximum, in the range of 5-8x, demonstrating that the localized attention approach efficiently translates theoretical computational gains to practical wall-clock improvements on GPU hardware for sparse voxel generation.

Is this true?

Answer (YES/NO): YES